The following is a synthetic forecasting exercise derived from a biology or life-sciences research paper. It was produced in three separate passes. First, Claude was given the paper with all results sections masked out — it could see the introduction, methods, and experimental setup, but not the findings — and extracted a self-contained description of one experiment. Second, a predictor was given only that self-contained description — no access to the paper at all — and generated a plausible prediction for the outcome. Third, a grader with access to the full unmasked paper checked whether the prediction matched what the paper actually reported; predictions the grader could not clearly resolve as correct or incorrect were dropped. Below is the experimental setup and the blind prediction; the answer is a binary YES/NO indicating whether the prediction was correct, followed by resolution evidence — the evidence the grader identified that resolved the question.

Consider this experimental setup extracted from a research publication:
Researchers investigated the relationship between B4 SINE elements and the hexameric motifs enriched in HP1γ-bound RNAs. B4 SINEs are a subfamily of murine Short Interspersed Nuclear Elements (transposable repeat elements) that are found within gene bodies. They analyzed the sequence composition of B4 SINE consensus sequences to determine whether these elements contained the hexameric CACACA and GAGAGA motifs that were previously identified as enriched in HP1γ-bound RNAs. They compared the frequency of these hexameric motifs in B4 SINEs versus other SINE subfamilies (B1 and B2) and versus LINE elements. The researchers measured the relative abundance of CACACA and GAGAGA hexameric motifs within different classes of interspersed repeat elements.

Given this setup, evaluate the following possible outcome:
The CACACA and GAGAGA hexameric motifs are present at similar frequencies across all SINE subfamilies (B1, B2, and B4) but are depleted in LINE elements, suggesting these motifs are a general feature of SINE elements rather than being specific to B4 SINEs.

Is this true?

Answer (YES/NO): NO